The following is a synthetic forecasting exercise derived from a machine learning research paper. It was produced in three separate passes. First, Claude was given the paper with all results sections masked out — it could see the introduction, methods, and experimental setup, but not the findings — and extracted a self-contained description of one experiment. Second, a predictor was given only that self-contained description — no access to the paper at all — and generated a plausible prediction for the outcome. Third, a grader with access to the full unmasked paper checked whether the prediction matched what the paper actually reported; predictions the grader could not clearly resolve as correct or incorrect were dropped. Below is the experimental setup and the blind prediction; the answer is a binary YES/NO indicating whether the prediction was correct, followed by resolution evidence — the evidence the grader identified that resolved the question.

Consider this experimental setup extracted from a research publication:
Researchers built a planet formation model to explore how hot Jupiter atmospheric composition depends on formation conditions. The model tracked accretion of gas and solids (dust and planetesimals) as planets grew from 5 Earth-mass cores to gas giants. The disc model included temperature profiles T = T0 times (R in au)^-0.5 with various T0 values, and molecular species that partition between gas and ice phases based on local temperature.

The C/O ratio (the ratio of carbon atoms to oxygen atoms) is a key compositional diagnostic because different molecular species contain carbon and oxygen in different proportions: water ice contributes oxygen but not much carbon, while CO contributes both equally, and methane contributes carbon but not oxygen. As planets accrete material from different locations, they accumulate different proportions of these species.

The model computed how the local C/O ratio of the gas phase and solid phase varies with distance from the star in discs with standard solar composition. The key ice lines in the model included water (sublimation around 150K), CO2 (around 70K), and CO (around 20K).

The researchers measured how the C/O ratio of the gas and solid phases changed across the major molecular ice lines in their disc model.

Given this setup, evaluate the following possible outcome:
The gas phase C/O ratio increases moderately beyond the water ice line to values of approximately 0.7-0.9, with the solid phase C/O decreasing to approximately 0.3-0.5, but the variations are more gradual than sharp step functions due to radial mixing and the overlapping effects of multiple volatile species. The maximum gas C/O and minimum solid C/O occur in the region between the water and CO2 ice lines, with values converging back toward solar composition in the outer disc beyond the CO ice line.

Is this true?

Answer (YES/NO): NO